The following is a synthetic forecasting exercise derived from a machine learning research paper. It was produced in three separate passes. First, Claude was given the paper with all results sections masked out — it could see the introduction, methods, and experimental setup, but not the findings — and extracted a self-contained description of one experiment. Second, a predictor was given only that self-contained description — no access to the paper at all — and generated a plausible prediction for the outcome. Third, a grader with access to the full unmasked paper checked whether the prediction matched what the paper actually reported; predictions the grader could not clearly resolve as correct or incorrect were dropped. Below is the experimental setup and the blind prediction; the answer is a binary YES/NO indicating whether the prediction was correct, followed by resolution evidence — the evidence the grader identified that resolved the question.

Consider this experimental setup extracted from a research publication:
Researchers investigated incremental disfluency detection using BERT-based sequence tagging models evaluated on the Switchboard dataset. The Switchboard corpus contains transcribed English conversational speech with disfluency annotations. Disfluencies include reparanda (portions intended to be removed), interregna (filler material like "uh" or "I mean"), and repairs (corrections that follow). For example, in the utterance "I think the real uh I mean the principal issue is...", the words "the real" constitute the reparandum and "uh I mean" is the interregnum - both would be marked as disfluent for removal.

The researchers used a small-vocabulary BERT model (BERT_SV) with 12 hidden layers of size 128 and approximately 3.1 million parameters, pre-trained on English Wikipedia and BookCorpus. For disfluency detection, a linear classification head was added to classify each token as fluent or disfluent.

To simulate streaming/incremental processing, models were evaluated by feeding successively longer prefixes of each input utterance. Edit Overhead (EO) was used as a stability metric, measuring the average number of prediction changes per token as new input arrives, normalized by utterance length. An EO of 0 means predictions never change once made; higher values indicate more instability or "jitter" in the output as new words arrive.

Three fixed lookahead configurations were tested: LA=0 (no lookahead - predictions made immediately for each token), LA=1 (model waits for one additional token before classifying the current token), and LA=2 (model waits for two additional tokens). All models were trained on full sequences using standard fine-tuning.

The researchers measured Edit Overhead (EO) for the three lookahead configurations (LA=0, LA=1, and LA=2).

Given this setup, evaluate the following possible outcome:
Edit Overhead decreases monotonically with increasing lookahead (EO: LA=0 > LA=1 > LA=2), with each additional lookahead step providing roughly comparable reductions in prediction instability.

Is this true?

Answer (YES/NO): NO